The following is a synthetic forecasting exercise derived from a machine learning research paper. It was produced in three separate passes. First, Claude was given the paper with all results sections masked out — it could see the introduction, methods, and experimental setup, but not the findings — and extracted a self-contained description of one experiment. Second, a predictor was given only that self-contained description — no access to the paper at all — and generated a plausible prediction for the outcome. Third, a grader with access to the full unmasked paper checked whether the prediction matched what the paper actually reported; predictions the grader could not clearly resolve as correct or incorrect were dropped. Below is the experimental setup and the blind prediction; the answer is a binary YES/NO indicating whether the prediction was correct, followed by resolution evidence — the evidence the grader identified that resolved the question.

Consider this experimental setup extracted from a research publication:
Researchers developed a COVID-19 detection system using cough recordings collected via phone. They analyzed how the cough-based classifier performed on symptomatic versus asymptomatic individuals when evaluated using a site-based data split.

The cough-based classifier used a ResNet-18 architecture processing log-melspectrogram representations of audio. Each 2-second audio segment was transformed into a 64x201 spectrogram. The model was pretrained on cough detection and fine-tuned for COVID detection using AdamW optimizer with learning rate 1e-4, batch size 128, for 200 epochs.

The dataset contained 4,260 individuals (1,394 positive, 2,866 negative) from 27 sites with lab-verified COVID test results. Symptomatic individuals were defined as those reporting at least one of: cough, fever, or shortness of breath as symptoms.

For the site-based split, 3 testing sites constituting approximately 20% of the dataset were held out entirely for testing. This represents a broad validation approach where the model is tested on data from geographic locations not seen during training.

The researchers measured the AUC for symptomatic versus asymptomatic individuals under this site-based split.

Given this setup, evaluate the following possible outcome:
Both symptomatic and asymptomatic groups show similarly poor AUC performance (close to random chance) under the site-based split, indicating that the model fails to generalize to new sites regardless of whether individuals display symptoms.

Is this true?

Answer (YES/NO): NO